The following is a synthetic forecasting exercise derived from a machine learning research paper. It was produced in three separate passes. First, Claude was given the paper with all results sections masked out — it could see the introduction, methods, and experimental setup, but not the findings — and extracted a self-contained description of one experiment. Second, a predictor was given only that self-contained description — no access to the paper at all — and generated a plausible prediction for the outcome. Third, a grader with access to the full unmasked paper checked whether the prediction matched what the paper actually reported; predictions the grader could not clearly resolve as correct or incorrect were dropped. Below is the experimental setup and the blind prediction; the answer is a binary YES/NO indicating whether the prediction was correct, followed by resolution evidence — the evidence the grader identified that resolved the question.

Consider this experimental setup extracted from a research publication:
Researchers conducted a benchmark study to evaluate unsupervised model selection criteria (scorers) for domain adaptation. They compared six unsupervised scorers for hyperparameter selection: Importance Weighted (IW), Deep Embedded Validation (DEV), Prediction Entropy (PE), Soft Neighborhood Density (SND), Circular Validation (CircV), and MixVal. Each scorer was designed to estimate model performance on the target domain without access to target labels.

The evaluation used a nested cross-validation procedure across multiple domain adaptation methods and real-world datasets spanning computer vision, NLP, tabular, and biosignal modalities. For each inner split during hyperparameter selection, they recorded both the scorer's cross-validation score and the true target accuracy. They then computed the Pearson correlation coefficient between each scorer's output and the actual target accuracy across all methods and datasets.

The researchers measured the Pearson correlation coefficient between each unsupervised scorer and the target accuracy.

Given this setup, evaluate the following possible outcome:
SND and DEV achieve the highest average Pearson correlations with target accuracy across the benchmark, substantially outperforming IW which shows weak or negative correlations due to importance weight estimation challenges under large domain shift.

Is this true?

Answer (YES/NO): NO